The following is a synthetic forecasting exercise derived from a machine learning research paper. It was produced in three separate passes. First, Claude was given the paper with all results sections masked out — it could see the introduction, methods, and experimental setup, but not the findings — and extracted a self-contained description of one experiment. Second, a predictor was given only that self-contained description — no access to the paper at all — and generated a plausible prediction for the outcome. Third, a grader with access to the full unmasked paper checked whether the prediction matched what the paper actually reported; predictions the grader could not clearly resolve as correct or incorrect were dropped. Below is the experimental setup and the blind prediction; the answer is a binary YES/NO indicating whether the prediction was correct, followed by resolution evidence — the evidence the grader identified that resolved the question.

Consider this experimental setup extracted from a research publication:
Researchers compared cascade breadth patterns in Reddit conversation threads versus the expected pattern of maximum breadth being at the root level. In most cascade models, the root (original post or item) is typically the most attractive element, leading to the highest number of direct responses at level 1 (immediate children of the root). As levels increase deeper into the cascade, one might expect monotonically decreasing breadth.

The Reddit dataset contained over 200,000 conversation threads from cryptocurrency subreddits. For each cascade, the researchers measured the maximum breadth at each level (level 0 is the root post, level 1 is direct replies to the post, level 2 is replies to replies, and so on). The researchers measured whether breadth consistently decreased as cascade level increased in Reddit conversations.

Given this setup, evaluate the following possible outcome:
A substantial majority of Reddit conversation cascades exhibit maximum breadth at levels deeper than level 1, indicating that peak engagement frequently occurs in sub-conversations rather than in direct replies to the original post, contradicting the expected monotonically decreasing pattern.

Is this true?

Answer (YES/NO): NO